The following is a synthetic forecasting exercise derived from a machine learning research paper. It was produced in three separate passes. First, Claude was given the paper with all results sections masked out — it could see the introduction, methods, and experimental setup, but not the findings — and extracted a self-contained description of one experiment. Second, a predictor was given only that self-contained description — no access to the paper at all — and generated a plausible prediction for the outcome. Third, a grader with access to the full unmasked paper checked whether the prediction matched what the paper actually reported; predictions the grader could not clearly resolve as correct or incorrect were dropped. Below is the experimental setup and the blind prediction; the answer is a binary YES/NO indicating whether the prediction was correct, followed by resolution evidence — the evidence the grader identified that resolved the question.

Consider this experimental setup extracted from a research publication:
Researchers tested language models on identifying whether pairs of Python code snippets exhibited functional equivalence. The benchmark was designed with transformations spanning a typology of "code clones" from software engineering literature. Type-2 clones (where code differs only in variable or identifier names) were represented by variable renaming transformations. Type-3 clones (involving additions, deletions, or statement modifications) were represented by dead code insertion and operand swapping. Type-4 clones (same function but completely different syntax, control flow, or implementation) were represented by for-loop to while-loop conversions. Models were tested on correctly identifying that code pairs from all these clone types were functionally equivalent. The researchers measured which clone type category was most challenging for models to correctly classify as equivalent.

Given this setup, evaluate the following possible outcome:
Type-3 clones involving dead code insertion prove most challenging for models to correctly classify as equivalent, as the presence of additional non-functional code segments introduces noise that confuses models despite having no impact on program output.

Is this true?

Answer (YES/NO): NO